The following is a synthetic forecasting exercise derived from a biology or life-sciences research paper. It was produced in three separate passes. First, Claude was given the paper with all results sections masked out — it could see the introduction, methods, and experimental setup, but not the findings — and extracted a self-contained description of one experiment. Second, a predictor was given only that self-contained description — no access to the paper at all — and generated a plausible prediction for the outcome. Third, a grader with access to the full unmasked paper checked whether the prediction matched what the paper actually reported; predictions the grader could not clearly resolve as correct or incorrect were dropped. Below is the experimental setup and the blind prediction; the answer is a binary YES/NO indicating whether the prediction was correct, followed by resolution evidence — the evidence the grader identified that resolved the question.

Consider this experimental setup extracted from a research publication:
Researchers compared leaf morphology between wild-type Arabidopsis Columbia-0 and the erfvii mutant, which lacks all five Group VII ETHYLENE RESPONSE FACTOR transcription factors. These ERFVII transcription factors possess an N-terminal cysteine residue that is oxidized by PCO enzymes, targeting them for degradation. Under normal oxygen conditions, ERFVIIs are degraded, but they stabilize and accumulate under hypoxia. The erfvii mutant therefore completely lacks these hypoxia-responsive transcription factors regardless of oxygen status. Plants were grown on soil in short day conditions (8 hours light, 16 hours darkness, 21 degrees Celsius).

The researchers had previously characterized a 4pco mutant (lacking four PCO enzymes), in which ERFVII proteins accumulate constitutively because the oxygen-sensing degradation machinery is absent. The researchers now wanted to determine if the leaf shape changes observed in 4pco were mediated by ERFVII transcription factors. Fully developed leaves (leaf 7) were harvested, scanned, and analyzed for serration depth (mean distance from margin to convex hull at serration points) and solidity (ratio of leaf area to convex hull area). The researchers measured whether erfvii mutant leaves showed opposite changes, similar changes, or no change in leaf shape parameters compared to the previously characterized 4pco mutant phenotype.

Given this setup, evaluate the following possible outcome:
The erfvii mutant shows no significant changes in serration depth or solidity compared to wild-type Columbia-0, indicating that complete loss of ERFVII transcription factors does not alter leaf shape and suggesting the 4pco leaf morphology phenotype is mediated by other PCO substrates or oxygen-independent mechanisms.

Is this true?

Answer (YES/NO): NO